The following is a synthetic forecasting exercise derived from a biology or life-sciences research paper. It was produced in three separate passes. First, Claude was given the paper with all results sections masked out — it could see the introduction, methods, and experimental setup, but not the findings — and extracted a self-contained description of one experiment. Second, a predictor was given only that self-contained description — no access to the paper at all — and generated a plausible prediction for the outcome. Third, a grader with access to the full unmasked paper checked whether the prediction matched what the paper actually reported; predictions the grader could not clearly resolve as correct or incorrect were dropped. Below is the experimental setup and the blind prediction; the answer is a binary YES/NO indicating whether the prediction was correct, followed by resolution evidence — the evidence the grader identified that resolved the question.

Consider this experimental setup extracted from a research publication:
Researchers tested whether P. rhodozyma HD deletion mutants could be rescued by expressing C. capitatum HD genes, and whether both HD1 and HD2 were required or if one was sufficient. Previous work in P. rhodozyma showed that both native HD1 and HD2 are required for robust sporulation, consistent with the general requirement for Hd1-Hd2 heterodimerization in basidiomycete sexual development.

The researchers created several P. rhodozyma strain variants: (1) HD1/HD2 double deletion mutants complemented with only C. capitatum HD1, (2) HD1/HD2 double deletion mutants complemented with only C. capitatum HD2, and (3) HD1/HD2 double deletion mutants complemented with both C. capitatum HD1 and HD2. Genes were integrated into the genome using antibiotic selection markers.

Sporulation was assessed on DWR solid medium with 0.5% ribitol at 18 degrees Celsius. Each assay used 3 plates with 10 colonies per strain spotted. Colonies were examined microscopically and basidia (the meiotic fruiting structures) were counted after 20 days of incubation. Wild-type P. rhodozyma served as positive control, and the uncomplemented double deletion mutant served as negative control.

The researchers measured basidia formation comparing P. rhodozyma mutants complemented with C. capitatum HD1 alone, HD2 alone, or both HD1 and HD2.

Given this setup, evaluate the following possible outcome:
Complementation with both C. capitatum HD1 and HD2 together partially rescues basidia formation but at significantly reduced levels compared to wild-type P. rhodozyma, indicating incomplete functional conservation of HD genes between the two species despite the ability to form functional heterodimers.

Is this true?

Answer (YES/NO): NO